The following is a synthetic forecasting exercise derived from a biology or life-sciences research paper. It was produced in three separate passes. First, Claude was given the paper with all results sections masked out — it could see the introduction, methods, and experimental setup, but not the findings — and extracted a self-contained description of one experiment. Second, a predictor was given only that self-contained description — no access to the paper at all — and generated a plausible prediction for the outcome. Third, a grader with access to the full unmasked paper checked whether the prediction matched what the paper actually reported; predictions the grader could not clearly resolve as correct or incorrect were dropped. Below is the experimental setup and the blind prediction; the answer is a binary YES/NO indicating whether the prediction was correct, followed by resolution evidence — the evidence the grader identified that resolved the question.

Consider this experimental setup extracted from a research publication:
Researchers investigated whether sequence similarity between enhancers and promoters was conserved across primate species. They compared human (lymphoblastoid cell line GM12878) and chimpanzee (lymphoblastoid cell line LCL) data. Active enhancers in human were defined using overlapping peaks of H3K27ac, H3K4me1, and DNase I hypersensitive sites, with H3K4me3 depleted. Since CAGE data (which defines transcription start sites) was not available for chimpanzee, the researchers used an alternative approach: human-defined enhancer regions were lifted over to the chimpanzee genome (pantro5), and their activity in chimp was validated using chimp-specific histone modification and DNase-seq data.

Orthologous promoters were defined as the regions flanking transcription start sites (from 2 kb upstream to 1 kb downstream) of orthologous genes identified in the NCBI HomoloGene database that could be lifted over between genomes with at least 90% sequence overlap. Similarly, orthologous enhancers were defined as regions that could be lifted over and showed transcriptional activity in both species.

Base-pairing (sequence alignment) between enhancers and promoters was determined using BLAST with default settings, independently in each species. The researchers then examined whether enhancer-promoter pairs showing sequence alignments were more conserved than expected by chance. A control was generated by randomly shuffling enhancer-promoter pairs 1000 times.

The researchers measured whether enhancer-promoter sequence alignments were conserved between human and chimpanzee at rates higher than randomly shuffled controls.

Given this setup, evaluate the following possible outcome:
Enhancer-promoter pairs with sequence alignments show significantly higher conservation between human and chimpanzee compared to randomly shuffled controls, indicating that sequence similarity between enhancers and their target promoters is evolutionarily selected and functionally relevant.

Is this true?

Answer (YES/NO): NO